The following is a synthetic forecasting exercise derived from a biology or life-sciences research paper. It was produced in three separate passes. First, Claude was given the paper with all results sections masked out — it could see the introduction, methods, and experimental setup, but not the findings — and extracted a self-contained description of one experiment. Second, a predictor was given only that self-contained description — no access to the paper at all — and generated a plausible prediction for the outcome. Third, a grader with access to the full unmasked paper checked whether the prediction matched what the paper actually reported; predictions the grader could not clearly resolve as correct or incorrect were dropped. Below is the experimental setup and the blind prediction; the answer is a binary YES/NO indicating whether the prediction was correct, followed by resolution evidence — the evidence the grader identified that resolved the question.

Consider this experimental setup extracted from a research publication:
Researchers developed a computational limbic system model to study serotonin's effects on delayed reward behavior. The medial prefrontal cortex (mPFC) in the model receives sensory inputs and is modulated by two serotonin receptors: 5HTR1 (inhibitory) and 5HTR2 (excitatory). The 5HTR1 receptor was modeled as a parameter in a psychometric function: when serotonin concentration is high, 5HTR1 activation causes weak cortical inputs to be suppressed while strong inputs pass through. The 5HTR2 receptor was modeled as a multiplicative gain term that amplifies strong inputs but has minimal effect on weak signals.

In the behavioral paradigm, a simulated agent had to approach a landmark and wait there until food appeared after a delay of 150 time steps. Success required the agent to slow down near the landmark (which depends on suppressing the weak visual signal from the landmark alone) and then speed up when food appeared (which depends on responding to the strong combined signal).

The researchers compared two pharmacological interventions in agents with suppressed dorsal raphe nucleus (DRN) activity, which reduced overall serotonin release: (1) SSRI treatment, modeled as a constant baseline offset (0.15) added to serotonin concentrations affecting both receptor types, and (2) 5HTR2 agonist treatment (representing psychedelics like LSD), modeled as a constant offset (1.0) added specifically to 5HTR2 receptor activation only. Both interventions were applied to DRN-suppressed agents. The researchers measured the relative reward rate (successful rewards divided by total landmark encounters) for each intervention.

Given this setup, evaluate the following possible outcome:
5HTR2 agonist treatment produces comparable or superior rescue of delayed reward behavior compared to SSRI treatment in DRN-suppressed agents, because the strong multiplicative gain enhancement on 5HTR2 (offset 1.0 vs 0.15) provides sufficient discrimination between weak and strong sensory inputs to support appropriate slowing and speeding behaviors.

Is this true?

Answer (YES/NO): NO